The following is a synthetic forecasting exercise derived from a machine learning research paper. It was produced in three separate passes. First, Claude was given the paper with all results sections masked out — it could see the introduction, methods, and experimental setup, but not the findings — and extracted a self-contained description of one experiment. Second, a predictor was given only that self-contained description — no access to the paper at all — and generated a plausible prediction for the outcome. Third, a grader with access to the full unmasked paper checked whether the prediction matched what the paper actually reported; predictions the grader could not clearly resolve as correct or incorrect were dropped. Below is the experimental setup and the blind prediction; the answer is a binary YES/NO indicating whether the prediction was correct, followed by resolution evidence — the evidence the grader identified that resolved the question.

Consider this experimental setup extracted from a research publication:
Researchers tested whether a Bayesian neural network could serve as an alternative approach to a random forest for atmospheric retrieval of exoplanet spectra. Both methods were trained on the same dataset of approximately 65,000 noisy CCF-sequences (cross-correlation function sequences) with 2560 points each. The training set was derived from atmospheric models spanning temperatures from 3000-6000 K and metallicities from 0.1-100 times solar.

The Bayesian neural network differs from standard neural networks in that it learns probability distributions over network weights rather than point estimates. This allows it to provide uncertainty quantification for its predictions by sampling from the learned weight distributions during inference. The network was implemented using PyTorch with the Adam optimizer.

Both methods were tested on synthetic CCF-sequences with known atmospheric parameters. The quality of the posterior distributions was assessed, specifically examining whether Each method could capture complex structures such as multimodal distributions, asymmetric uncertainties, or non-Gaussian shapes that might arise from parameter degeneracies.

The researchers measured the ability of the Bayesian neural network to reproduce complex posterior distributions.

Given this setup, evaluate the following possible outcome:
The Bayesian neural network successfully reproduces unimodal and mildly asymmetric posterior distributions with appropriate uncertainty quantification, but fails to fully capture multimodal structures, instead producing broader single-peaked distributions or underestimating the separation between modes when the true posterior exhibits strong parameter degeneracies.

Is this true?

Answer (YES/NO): NO